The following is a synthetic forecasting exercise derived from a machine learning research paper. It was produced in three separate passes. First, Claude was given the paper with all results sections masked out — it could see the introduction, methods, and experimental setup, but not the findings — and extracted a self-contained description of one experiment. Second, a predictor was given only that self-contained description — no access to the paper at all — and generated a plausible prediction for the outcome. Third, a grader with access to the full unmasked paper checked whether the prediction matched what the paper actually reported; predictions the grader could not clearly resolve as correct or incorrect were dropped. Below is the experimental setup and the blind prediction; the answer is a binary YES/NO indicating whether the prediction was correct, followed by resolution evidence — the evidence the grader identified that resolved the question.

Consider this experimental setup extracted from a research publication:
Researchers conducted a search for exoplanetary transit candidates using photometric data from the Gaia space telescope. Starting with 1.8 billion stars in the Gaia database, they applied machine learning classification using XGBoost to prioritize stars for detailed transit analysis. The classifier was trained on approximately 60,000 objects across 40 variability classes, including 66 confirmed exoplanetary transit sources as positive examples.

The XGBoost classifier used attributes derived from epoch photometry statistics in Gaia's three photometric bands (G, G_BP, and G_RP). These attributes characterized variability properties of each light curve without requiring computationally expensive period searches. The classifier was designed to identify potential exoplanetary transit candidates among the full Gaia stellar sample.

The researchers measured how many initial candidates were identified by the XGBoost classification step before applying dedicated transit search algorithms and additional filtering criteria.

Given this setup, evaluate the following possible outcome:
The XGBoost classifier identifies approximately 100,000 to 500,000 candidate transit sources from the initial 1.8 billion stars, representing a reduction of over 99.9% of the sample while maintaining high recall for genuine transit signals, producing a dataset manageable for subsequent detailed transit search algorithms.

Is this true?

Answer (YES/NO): NO